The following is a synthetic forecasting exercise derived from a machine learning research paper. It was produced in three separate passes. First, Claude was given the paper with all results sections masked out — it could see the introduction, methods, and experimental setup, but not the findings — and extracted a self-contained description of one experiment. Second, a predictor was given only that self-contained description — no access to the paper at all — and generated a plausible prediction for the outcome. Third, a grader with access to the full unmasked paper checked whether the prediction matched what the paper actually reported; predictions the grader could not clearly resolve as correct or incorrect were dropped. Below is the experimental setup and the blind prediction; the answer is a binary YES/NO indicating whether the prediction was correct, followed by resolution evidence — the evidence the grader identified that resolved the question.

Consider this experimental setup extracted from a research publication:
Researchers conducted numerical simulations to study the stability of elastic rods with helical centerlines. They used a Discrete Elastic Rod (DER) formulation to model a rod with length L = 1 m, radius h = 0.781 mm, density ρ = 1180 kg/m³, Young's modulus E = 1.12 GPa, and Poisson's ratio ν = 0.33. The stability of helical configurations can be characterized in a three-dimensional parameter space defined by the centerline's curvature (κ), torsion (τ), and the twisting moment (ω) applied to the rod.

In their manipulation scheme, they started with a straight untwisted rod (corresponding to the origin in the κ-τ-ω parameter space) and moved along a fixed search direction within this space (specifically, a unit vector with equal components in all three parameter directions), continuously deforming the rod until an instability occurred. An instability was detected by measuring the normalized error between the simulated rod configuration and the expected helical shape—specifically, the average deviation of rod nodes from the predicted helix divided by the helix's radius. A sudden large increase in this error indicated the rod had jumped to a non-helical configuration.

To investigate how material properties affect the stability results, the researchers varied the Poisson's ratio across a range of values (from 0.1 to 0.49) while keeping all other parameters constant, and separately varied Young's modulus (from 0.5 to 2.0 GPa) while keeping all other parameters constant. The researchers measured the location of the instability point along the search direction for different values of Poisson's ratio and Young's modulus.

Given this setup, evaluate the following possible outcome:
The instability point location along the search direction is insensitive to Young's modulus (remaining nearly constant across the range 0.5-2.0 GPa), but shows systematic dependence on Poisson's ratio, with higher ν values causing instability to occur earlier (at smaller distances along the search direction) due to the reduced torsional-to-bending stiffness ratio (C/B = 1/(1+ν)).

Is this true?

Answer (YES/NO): NO